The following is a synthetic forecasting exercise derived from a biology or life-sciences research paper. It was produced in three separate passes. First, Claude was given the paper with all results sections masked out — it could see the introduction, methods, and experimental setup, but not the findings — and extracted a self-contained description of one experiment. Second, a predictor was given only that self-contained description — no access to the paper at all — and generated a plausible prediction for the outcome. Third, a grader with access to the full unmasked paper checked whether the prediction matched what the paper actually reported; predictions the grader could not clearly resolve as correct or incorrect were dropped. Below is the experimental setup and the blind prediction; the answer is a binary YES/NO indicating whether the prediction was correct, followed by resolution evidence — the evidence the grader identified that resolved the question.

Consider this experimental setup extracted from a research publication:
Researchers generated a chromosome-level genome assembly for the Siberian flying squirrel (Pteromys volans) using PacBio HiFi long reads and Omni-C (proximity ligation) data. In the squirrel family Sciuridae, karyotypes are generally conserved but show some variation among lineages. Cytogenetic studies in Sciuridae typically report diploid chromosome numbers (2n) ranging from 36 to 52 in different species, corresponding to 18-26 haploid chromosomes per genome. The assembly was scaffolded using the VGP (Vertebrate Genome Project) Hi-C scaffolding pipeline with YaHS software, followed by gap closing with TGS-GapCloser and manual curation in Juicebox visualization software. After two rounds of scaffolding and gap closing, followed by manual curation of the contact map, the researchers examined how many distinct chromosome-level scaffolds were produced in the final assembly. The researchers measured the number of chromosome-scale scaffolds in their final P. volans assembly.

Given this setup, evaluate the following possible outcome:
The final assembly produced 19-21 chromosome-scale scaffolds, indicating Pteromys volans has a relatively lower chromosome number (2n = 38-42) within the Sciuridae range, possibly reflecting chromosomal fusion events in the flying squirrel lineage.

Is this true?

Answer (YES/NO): YES